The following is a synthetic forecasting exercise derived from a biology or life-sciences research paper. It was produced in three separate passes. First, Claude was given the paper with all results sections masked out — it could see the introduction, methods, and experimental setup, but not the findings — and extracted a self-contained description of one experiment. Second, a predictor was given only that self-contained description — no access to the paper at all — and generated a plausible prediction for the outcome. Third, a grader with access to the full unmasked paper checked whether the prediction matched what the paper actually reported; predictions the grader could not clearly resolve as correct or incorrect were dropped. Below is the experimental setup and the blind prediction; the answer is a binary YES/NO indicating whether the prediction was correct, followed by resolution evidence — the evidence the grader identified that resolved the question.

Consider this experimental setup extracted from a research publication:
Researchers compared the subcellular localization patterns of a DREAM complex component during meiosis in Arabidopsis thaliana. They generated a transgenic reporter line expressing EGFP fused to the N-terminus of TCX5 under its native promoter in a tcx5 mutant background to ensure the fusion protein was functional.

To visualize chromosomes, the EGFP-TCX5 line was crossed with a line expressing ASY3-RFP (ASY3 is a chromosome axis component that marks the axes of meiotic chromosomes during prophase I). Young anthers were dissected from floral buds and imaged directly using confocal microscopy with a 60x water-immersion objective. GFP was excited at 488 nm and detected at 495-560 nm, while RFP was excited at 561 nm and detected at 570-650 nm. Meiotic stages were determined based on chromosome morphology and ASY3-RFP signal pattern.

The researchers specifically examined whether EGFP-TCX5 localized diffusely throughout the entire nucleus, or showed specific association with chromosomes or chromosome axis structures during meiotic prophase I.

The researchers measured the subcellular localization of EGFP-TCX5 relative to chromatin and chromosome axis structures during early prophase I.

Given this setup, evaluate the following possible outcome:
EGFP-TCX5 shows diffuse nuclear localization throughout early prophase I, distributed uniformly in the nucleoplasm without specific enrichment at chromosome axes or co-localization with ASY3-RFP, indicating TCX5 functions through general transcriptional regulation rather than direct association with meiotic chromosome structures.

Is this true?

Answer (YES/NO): NO